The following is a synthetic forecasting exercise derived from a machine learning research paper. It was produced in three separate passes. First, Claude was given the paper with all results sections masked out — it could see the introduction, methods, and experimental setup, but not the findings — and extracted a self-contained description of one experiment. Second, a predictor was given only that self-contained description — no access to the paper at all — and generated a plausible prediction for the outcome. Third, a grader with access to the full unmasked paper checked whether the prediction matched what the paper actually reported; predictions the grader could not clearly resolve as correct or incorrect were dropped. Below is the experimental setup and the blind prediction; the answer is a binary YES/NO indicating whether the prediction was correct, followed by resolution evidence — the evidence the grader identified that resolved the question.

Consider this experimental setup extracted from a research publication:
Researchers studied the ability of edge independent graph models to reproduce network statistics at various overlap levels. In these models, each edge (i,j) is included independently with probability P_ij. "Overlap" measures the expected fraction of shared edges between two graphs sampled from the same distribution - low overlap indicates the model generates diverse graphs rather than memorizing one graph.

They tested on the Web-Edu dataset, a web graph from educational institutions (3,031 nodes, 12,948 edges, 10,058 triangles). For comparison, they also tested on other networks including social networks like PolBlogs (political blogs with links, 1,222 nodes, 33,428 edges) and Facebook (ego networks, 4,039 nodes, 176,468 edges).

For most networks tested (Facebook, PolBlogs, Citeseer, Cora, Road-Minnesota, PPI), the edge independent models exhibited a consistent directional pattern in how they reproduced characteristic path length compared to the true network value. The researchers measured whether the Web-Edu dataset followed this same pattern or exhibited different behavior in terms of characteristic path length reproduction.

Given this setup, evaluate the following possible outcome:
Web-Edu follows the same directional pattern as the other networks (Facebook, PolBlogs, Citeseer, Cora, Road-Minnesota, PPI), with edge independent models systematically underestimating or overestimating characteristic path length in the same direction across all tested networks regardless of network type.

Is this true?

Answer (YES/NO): NO